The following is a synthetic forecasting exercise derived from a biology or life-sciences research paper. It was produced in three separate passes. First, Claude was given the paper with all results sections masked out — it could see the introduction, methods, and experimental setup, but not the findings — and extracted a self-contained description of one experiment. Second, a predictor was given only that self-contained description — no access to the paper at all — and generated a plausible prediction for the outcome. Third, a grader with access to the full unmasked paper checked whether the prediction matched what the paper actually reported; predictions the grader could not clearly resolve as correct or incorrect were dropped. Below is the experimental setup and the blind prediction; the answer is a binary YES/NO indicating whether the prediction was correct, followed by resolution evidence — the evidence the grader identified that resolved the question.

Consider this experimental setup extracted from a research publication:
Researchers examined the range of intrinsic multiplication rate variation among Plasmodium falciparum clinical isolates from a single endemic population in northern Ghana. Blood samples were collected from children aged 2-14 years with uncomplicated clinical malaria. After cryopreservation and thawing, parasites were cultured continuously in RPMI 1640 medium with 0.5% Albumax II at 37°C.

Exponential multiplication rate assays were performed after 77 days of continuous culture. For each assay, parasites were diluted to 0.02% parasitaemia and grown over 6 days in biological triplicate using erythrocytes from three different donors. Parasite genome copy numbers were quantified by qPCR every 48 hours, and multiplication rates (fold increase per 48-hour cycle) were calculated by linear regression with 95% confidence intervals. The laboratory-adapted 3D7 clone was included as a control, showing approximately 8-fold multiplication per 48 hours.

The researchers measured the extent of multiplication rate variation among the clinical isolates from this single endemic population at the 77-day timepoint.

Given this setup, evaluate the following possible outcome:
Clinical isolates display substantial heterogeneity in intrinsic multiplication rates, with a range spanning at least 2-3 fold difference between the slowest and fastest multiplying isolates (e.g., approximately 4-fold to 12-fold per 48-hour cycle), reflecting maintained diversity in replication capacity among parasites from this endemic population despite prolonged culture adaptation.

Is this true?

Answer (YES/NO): NO